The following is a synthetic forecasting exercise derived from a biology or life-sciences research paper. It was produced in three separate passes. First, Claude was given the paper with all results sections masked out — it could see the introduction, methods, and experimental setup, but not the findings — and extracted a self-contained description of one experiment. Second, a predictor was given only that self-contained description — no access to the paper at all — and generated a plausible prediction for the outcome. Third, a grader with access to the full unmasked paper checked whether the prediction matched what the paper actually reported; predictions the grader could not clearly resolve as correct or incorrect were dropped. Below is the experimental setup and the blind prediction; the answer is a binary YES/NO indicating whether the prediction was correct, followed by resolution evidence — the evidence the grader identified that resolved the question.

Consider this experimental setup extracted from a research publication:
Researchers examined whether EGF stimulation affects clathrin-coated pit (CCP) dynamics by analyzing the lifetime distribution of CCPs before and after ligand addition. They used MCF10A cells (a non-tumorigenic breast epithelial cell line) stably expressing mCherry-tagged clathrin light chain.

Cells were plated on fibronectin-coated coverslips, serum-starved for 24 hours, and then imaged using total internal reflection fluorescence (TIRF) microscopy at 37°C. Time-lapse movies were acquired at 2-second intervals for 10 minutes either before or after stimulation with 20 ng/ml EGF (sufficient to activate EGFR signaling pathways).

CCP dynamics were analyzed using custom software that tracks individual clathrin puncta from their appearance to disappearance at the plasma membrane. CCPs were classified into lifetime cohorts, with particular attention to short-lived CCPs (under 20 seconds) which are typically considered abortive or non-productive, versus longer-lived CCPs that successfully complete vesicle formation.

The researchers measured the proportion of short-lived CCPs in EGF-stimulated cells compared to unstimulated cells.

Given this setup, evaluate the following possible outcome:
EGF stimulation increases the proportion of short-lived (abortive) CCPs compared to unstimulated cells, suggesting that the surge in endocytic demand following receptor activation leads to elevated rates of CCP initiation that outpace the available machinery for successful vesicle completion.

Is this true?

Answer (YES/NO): NO